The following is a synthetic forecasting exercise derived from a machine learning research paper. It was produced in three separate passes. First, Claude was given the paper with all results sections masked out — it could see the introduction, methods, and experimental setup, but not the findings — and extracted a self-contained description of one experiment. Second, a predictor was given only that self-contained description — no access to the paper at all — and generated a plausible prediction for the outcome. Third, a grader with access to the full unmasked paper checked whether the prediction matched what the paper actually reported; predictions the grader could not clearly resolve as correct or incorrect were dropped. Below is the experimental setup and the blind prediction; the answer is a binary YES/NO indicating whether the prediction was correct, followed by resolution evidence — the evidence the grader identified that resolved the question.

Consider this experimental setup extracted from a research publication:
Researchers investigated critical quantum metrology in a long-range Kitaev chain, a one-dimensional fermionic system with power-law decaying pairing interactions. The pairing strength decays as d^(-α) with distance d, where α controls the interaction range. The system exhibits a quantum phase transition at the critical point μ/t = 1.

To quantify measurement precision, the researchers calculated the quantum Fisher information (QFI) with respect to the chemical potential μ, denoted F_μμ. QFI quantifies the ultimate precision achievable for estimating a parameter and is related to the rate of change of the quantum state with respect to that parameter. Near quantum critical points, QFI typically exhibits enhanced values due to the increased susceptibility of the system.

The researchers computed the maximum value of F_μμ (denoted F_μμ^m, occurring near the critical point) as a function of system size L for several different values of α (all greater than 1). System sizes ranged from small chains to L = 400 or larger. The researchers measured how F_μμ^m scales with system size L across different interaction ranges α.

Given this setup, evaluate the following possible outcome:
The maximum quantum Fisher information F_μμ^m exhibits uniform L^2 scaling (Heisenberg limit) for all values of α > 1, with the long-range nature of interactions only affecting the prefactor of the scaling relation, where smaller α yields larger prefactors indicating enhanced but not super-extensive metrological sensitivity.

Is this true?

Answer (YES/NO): YES